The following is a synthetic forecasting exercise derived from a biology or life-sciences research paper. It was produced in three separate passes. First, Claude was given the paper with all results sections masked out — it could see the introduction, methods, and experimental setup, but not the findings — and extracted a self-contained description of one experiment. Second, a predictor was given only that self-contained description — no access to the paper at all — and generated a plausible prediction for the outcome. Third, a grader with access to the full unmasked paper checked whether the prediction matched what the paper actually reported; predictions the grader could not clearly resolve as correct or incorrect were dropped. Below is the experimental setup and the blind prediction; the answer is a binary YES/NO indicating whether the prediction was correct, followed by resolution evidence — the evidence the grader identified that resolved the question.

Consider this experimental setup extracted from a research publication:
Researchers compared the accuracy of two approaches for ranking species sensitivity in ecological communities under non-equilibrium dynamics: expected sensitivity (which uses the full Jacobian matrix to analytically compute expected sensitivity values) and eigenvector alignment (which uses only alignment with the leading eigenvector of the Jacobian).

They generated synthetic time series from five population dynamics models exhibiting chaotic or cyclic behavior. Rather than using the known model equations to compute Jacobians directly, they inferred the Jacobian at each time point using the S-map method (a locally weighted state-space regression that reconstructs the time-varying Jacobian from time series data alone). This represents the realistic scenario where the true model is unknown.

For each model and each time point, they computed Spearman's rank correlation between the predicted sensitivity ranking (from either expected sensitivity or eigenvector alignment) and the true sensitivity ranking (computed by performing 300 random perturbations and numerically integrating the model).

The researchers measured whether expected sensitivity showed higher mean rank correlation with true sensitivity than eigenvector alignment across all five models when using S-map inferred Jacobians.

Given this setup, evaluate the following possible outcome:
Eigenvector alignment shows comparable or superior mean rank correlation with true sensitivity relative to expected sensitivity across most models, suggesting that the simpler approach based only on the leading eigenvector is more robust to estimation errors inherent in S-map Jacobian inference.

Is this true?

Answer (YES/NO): NO